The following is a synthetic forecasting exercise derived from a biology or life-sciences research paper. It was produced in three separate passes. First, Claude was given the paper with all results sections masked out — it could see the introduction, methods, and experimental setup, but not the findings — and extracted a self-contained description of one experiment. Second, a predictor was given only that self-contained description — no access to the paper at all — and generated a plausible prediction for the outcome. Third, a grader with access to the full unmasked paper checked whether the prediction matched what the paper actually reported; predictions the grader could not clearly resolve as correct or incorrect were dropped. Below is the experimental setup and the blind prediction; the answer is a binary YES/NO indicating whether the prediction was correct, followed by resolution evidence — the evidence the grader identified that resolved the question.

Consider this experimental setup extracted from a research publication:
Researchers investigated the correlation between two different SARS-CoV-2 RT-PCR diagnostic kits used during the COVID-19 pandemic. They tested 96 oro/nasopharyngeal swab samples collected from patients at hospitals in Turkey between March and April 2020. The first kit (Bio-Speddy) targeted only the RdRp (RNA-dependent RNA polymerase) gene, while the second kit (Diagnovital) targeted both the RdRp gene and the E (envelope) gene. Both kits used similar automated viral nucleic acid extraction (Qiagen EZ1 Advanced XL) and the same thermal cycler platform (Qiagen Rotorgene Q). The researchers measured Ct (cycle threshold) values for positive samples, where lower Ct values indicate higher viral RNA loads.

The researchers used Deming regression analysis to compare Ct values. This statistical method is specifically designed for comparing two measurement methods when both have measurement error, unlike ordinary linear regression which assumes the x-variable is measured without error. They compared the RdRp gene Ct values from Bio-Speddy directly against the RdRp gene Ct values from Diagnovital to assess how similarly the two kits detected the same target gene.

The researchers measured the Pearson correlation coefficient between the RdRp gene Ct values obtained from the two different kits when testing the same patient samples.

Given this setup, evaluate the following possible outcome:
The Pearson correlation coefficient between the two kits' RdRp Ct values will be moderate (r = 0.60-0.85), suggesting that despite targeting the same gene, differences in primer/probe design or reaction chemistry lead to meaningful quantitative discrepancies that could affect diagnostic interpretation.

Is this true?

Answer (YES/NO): YES